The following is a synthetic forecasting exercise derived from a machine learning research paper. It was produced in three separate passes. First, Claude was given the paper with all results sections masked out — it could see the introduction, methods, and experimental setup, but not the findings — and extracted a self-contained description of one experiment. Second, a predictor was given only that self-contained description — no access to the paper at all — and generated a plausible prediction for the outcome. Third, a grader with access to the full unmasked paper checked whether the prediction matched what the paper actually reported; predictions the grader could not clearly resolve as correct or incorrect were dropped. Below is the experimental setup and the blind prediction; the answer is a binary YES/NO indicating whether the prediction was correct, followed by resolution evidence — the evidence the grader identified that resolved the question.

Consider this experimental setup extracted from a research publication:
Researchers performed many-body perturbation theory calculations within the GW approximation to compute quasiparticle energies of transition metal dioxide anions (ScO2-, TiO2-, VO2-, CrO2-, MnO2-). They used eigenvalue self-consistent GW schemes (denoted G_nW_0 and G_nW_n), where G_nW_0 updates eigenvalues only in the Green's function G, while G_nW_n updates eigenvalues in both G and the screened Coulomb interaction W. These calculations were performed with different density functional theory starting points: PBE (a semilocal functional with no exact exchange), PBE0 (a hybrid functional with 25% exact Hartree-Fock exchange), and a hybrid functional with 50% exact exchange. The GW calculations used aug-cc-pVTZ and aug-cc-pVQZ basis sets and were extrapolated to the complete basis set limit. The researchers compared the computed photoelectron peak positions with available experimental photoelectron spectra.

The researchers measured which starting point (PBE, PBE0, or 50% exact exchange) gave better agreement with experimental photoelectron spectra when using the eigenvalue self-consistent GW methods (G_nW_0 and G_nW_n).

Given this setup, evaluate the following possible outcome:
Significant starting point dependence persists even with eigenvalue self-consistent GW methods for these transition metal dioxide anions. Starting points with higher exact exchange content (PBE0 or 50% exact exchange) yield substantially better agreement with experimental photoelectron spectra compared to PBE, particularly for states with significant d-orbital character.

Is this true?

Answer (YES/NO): NO